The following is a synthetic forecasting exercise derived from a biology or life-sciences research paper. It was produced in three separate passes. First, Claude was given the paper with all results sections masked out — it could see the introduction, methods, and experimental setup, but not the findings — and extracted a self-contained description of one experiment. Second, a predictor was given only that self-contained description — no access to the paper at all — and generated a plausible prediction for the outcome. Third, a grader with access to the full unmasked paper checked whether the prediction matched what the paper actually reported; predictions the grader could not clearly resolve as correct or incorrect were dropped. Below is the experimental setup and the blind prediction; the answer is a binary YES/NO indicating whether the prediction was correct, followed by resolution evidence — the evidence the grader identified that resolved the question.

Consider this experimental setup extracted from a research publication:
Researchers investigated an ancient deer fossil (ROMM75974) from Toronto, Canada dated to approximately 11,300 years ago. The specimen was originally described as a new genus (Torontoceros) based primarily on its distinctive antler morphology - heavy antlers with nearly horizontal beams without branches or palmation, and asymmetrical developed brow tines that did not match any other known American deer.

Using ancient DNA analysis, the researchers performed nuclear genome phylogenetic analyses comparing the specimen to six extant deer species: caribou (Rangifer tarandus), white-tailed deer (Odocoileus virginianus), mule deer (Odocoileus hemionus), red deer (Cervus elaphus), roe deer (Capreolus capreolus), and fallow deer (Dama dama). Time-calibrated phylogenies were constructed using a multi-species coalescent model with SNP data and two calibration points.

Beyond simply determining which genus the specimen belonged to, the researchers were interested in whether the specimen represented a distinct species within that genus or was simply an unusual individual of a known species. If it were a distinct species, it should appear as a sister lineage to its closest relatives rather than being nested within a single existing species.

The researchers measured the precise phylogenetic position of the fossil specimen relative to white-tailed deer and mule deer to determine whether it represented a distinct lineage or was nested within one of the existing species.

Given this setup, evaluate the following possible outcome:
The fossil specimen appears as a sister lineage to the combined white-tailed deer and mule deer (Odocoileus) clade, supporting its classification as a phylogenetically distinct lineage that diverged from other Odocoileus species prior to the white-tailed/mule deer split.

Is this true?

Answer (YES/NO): YES